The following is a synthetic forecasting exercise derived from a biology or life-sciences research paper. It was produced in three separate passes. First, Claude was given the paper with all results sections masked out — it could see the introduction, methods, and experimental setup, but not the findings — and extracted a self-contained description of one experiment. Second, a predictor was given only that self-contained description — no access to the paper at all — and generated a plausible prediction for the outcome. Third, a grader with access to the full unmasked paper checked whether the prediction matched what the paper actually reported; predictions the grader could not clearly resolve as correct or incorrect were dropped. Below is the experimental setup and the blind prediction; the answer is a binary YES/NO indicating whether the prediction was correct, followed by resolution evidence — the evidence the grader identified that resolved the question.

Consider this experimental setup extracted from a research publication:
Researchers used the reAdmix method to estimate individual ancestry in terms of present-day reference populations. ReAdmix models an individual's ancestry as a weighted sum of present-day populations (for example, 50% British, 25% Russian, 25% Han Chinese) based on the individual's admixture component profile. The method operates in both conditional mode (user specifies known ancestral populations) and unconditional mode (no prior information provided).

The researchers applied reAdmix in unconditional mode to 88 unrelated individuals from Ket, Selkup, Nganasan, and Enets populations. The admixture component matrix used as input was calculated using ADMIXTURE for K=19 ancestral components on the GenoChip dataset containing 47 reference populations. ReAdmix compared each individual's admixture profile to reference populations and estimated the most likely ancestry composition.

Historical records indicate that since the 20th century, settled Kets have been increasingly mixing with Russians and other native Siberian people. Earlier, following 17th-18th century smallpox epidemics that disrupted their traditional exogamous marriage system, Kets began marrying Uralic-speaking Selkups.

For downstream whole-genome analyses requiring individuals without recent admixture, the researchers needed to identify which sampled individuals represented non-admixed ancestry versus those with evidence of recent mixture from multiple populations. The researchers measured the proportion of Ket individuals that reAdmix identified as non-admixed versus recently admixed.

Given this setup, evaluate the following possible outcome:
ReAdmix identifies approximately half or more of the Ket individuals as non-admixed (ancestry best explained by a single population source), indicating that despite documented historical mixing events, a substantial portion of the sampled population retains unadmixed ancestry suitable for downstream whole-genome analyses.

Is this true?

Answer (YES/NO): YES